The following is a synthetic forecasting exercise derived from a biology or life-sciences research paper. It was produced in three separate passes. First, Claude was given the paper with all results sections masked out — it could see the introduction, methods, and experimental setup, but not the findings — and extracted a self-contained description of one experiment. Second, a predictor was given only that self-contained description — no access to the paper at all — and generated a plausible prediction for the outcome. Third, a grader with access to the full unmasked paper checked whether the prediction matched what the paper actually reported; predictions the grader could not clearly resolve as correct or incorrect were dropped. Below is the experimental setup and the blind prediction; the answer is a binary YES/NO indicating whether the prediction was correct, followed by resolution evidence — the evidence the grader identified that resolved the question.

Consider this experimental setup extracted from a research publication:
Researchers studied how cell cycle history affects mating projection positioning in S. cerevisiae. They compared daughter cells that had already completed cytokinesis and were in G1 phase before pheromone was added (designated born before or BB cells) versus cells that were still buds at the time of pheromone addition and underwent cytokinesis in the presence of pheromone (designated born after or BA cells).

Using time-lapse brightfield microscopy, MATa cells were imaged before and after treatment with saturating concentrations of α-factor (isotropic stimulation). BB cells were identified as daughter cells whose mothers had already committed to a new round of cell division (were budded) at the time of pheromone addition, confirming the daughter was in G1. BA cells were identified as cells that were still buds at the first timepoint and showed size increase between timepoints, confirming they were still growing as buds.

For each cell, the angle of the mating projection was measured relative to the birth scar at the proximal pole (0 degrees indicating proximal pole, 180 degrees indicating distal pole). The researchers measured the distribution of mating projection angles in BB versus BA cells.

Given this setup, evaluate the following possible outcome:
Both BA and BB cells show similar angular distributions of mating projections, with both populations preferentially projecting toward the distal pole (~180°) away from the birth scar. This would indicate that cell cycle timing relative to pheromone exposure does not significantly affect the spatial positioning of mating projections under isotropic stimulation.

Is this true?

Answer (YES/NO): NO